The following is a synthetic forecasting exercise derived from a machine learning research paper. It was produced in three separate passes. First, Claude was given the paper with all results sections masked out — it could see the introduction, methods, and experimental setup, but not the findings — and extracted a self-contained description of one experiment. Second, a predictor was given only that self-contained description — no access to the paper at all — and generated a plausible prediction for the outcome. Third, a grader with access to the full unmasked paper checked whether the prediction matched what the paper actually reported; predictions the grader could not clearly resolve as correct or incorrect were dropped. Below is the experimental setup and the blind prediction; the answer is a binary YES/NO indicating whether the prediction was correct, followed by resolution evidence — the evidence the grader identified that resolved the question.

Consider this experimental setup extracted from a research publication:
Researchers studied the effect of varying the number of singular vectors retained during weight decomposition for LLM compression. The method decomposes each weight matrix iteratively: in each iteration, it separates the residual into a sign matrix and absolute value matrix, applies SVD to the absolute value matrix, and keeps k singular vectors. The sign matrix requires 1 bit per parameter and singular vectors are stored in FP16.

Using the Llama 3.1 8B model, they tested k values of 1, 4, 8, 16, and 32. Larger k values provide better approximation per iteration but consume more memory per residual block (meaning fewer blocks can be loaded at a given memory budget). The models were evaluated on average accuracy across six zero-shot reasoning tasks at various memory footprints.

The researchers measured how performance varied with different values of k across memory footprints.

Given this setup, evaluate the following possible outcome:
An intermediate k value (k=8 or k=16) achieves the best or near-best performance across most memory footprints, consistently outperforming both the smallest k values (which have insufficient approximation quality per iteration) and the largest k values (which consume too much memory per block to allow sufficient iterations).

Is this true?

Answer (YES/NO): NO